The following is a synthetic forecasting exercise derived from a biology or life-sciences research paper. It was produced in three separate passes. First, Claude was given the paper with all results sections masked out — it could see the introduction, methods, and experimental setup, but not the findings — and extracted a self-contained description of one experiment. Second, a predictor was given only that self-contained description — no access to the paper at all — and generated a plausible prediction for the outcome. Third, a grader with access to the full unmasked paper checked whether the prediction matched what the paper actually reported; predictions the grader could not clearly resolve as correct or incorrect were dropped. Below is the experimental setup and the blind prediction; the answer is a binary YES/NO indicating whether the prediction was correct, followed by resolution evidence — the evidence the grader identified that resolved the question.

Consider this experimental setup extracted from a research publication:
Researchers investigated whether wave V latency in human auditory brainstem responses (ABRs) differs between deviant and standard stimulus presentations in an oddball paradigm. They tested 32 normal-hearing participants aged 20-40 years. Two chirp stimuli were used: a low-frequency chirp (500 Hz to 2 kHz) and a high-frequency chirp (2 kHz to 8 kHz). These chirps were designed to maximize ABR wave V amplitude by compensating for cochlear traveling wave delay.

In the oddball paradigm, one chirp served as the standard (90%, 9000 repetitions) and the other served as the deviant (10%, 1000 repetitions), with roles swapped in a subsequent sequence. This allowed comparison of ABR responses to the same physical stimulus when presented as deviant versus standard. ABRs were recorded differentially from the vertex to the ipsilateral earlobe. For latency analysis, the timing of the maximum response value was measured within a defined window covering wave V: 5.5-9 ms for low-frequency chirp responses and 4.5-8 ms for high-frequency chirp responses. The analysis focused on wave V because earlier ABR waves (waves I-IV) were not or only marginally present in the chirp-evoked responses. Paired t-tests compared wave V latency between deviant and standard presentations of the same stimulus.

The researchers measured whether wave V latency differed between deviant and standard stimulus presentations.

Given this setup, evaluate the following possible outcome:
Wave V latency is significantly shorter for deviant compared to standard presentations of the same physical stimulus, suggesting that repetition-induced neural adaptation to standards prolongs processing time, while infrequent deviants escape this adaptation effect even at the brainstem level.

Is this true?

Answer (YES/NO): NO